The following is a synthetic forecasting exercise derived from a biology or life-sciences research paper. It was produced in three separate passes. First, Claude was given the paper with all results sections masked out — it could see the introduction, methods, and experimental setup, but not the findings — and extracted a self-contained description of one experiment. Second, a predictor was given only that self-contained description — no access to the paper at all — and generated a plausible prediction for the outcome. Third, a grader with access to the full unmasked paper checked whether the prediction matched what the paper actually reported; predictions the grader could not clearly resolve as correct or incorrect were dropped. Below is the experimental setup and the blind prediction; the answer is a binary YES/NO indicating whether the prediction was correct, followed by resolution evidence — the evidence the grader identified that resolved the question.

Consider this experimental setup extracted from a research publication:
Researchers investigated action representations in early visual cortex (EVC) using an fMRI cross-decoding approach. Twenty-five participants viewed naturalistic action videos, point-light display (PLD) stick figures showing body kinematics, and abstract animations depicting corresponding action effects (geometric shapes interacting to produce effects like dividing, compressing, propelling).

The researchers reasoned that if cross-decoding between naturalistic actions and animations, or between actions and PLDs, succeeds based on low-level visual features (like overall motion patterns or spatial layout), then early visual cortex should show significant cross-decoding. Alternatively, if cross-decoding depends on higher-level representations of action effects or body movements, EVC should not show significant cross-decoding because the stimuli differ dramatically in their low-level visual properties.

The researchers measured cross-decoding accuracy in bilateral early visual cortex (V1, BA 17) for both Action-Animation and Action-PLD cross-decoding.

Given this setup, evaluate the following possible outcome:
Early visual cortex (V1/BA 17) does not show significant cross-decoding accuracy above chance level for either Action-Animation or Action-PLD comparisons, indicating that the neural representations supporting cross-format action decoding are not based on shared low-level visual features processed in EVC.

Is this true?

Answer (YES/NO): NO